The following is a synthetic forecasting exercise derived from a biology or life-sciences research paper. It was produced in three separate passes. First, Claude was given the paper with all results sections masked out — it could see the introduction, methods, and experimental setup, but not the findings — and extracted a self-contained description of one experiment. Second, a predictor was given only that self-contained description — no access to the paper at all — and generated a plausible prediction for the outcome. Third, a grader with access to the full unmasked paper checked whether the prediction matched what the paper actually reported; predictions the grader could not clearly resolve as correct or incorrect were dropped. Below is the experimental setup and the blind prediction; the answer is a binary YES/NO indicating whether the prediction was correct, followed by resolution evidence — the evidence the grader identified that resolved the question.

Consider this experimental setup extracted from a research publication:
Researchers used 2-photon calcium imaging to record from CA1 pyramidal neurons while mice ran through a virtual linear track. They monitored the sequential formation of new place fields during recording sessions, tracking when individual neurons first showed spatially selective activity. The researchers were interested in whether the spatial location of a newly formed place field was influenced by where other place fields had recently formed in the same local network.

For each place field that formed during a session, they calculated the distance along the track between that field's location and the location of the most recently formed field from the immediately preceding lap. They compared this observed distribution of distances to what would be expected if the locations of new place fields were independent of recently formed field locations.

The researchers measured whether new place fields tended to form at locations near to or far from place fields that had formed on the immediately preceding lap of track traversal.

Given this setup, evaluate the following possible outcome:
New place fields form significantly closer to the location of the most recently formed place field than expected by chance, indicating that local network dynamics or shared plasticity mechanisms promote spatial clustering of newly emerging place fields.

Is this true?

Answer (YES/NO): NO